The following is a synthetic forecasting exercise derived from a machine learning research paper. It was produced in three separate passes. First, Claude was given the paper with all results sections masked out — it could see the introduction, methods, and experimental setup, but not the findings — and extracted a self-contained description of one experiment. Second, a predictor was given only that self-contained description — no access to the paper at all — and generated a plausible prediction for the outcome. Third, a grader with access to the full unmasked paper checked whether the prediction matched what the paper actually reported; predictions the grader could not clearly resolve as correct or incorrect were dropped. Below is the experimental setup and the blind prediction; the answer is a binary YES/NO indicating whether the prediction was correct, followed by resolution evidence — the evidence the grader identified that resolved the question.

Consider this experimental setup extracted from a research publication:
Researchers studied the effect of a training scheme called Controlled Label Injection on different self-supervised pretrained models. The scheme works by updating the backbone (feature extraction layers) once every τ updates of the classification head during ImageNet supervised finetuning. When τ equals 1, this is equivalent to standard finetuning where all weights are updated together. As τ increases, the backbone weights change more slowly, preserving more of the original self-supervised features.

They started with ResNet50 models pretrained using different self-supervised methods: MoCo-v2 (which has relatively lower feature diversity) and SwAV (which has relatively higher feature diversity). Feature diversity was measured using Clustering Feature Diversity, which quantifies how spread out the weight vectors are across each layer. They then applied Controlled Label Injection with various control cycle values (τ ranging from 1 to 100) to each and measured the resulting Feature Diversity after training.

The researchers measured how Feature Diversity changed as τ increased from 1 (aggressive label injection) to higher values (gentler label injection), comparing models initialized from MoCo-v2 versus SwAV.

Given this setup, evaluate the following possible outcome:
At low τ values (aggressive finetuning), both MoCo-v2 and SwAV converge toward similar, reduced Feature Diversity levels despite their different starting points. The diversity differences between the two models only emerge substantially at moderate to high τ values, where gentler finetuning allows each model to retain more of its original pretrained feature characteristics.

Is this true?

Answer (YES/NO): NO